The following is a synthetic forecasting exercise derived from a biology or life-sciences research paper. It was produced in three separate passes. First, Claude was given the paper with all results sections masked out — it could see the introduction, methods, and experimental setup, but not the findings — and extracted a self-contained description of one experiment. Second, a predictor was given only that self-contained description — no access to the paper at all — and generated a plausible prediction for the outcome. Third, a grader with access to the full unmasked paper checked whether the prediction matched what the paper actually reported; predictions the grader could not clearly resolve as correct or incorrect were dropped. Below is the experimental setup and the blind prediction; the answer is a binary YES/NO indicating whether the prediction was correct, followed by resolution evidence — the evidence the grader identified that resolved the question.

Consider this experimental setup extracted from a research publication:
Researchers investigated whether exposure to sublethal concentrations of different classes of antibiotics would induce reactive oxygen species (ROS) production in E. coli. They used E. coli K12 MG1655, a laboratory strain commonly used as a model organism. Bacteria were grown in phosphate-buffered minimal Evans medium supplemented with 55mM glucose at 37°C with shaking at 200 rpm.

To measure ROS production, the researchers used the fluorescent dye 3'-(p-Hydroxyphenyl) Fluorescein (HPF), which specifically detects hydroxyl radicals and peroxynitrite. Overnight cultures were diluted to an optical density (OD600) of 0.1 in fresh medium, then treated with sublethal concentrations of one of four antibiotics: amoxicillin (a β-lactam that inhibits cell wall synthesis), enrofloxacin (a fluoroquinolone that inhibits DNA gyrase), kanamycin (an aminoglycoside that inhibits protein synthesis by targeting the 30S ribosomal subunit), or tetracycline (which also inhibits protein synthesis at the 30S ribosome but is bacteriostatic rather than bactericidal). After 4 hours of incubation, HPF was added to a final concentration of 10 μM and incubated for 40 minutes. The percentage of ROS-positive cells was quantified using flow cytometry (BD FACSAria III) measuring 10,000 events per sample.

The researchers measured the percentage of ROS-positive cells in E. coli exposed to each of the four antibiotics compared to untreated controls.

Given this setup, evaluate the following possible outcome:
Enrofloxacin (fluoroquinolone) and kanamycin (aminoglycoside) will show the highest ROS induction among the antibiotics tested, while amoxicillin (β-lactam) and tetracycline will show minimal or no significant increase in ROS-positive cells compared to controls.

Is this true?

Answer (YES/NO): NO